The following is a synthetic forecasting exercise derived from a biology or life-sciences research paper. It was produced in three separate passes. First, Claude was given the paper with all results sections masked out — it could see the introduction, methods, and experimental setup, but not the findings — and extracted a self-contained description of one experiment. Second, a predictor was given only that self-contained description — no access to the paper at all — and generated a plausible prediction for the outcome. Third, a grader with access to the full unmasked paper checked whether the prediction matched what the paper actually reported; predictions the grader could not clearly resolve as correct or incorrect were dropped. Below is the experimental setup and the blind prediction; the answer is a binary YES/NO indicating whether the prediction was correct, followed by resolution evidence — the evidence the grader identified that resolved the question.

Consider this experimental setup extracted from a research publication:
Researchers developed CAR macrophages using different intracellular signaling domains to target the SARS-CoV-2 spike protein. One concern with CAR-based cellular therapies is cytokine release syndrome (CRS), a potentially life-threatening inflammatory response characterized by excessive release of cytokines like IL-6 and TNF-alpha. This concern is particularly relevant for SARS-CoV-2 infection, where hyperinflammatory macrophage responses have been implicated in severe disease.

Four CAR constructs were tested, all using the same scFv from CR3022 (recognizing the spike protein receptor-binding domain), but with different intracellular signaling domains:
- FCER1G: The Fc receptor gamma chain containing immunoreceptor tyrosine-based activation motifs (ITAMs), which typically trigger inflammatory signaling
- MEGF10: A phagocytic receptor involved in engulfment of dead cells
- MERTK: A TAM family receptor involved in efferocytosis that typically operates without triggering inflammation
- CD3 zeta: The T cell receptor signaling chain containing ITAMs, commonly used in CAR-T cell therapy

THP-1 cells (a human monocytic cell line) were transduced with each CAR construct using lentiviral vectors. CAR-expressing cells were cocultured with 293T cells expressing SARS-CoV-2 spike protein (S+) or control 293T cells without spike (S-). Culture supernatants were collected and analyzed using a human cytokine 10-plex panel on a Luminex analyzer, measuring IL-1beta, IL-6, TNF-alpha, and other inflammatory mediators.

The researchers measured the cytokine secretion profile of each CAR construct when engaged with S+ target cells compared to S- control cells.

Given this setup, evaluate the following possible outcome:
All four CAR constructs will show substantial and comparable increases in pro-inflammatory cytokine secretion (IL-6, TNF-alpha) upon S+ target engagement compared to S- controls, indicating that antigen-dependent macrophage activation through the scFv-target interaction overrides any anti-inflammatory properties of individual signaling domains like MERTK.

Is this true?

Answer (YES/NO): NO